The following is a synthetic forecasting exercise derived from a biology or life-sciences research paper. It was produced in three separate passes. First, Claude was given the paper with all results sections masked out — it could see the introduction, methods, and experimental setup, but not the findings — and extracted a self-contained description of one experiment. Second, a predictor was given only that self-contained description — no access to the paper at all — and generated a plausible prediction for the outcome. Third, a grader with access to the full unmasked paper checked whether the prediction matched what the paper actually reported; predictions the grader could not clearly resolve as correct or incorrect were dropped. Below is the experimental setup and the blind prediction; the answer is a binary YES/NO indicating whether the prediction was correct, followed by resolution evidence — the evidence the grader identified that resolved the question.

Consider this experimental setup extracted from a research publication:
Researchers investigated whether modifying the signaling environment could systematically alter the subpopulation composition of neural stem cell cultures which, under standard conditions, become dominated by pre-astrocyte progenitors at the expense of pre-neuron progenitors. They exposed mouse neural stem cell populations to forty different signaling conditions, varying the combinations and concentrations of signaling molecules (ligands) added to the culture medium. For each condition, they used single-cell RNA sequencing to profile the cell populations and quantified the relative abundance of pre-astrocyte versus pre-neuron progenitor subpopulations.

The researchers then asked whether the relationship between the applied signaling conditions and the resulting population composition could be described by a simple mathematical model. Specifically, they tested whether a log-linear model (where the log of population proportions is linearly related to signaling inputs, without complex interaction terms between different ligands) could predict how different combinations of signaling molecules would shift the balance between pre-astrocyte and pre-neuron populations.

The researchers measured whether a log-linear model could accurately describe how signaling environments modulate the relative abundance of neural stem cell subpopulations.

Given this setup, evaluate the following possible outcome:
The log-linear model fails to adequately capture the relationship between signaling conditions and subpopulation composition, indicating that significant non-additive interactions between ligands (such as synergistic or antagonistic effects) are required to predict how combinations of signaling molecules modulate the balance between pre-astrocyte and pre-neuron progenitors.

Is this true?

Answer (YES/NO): NO